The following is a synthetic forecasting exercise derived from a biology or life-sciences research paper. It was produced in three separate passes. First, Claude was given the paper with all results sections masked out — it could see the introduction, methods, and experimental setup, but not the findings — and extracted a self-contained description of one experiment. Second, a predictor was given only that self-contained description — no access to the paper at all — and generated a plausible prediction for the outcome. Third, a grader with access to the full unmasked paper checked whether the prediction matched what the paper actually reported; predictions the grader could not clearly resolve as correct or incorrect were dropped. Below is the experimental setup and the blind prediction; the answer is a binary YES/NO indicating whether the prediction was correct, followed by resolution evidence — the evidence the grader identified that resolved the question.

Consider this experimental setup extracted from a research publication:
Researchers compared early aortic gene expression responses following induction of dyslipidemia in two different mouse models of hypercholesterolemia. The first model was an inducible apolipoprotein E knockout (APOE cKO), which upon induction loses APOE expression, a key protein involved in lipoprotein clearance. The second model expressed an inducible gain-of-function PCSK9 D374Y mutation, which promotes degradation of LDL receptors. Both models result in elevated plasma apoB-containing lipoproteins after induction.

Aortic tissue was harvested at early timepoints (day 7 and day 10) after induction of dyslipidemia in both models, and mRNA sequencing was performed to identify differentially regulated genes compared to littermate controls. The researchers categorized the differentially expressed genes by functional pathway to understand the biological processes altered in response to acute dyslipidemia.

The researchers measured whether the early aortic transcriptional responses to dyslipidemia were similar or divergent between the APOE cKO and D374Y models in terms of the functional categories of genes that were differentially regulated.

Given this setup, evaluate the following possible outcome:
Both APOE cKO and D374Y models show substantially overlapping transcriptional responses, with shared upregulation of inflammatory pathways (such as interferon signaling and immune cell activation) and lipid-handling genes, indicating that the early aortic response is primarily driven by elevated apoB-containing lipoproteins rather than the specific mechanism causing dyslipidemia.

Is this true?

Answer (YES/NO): NO